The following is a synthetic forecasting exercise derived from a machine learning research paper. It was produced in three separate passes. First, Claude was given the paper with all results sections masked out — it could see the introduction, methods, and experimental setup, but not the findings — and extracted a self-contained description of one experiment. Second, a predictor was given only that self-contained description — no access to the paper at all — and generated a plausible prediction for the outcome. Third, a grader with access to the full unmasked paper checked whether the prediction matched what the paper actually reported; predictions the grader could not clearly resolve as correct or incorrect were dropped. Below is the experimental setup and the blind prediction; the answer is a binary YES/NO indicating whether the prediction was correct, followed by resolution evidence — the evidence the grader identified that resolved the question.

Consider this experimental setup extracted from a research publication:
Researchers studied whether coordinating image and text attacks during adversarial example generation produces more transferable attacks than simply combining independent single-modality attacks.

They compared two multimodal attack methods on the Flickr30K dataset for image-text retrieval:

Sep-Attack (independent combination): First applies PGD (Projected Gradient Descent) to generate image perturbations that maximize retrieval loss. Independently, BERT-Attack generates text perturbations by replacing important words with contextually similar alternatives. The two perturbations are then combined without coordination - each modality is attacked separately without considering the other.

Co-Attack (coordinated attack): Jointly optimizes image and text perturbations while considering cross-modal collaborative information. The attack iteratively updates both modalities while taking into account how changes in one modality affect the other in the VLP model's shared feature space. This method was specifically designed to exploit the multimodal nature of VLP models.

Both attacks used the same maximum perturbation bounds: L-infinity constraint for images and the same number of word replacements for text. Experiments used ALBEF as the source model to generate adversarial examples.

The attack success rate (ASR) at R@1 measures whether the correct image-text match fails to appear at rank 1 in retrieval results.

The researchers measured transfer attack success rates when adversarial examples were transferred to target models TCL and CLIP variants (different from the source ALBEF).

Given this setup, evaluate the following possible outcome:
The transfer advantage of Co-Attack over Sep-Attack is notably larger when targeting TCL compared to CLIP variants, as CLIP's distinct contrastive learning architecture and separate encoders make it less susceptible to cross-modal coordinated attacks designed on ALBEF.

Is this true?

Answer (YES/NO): NO